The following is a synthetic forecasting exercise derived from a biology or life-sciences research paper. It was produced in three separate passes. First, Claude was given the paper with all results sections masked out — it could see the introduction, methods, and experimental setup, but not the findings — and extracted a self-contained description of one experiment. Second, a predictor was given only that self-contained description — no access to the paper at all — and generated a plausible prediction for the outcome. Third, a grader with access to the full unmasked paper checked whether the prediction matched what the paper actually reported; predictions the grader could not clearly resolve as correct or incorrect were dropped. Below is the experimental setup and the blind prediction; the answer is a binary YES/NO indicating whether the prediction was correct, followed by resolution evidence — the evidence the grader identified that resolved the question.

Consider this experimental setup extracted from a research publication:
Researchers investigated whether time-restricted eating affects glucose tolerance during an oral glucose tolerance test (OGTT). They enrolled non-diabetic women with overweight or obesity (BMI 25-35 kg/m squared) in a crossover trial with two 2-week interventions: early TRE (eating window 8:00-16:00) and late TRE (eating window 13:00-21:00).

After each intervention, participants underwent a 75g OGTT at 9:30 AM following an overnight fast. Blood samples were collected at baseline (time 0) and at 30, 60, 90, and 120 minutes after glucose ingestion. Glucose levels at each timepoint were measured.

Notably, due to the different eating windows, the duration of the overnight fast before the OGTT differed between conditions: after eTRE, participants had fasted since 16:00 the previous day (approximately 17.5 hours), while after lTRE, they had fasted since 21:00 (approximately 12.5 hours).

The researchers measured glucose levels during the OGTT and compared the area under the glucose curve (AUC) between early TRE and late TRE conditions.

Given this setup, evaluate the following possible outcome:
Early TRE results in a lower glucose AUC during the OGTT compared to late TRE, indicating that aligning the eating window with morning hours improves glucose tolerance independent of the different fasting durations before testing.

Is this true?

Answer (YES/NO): NO